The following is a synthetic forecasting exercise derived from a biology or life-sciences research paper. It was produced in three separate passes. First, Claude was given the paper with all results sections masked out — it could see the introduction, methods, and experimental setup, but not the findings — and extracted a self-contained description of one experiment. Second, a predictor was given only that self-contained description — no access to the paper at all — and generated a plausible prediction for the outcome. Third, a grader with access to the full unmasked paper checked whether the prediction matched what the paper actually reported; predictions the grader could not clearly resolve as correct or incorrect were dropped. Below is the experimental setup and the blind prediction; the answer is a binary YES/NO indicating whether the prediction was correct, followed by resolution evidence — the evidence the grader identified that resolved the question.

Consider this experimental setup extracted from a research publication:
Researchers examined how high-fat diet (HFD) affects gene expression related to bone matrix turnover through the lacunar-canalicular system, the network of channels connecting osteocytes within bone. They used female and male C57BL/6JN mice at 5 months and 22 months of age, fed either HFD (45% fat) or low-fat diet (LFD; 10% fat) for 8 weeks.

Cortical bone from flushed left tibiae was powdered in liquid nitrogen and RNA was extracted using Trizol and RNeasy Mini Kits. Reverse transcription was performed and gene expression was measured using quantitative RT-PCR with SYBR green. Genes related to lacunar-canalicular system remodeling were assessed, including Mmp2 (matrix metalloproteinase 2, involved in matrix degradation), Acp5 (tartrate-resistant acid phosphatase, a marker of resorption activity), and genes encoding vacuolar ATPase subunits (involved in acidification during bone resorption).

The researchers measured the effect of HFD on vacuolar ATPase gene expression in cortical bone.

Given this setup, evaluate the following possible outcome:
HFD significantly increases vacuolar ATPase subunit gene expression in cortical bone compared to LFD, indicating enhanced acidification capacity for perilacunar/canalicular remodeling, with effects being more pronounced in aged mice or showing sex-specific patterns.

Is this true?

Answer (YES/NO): NO